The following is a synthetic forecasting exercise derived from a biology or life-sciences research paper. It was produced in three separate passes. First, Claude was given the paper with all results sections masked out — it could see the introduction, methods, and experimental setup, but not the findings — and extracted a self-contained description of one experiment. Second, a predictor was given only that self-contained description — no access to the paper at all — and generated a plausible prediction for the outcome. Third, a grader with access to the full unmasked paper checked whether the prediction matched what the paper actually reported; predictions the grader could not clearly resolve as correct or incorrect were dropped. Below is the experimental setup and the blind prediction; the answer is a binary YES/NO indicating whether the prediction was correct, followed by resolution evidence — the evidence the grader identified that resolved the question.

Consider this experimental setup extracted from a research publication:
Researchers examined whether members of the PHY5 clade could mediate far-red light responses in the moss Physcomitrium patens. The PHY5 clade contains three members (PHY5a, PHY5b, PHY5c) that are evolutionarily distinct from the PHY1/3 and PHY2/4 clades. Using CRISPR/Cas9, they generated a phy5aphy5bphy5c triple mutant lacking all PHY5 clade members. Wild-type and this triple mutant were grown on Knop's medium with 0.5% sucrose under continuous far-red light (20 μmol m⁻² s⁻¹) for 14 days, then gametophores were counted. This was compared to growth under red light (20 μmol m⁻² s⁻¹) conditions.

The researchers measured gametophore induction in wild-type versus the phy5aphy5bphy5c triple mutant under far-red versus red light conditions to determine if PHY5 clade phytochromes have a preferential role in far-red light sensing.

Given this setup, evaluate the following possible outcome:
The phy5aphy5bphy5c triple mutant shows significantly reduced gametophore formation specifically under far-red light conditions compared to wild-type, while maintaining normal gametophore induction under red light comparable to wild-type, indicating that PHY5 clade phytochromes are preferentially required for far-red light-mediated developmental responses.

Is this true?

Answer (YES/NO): NO